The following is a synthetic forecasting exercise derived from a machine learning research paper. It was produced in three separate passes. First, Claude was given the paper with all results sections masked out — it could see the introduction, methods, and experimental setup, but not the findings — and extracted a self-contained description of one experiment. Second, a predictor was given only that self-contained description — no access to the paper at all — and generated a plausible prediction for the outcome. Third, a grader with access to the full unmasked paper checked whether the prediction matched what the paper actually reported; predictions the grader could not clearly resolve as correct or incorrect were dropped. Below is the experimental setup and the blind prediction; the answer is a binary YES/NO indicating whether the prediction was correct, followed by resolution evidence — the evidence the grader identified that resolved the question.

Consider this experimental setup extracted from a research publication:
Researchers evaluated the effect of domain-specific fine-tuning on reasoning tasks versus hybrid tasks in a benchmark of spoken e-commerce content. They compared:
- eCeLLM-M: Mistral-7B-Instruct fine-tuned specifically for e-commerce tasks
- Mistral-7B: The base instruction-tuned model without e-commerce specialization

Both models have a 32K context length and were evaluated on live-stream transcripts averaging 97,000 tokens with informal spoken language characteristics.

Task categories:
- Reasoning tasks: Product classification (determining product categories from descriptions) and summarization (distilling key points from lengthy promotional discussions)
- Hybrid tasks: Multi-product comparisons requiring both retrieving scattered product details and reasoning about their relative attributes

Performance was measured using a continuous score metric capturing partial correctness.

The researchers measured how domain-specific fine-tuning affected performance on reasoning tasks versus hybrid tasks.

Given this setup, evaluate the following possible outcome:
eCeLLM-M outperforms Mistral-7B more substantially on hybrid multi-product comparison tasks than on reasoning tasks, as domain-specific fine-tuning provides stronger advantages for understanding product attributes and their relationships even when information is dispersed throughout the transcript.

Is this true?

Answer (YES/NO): YES